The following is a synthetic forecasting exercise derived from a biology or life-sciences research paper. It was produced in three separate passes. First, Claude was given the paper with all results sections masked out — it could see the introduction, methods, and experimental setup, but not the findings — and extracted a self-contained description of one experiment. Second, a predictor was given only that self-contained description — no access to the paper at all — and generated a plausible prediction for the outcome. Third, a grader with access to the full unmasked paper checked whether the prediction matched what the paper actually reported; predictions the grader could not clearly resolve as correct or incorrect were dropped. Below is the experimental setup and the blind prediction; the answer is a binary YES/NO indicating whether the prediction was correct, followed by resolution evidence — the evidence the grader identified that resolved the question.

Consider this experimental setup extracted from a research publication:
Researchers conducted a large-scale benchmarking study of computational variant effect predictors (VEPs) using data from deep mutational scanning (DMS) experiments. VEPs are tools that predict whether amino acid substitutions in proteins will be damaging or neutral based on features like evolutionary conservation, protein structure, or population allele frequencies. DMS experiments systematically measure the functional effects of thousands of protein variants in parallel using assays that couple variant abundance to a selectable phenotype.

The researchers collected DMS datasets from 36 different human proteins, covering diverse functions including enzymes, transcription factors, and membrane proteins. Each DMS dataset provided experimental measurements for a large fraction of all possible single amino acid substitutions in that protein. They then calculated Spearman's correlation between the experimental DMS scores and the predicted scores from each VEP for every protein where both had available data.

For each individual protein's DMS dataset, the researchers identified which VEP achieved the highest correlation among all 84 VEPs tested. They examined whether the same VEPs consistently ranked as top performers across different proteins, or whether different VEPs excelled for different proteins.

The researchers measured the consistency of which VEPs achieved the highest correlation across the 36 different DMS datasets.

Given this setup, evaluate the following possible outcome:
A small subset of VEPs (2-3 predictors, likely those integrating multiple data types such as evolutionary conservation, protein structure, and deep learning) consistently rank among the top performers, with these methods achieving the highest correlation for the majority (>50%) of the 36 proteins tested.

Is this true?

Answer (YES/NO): NO